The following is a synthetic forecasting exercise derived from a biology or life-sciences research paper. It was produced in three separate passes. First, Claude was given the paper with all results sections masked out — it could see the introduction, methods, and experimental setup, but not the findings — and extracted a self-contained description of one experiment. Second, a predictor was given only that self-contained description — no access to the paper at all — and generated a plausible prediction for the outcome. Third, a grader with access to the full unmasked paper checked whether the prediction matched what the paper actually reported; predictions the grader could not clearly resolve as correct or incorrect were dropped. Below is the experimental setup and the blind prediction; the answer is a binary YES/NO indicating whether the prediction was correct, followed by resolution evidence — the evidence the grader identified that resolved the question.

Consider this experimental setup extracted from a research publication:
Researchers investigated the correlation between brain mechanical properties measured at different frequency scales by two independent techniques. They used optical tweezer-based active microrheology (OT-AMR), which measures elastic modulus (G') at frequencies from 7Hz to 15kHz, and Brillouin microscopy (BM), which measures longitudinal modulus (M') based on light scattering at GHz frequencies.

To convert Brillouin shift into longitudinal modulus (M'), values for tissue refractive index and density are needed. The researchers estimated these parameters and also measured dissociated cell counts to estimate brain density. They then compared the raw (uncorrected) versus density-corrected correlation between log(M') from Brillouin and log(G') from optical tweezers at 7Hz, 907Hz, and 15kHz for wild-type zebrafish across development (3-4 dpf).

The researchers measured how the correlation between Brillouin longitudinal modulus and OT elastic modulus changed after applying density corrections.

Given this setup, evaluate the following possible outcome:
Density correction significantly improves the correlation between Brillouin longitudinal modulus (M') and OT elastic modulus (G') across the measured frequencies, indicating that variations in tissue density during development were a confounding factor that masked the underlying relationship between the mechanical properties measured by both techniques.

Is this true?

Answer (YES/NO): YES